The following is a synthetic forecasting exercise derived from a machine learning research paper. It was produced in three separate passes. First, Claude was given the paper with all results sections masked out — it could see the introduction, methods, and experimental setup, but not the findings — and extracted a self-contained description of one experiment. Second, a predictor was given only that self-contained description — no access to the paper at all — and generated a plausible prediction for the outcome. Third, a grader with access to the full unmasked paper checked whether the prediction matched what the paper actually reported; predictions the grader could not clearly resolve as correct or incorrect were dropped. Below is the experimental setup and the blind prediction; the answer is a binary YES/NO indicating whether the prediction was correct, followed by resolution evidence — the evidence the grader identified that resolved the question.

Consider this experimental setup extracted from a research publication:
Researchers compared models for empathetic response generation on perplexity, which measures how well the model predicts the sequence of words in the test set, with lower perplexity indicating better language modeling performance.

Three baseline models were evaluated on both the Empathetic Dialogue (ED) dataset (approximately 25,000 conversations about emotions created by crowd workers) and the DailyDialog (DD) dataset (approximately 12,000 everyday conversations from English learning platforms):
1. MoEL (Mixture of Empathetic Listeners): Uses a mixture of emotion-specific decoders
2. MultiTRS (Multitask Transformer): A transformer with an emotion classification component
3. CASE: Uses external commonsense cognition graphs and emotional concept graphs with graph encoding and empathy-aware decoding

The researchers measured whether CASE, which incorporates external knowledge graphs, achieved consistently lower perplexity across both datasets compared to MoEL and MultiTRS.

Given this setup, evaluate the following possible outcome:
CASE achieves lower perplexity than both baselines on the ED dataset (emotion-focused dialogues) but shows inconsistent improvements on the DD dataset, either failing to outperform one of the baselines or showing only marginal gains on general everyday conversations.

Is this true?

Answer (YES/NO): YES